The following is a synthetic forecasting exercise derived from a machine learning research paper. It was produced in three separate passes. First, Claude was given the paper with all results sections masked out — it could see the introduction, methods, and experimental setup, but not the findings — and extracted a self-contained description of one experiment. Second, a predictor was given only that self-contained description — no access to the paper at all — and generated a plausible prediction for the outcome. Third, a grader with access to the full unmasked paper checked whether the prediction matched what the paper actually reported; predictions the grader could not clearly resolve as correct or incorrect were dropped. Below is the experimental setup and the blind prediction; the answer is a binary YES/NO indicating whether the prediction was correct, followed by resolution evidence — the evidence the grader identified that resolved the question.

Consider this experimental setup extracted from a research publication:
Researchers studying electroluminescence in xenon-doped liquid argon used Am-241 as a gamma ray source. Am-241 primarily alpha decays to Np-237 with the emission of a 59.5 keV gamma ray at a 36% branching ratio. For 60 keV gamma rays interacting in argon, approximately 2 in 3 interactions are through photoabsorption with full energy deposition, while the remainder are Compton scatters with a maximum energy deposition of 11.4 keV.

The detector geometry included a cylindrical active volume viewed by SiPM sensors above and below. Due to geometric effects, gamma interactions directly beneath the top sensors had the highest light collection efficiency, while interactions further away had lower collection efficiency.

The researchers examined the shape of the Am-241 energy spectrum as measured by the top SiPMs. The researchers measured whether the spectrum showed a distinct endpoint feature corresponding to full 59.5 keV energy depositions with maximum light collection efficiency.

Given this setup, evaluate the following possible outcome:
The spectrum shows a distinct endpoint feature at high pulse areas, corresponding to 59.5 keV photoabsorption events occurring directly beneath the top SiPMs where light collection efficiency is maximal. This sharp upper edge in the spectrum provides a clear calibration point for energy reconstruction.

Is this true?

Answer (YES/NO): YES